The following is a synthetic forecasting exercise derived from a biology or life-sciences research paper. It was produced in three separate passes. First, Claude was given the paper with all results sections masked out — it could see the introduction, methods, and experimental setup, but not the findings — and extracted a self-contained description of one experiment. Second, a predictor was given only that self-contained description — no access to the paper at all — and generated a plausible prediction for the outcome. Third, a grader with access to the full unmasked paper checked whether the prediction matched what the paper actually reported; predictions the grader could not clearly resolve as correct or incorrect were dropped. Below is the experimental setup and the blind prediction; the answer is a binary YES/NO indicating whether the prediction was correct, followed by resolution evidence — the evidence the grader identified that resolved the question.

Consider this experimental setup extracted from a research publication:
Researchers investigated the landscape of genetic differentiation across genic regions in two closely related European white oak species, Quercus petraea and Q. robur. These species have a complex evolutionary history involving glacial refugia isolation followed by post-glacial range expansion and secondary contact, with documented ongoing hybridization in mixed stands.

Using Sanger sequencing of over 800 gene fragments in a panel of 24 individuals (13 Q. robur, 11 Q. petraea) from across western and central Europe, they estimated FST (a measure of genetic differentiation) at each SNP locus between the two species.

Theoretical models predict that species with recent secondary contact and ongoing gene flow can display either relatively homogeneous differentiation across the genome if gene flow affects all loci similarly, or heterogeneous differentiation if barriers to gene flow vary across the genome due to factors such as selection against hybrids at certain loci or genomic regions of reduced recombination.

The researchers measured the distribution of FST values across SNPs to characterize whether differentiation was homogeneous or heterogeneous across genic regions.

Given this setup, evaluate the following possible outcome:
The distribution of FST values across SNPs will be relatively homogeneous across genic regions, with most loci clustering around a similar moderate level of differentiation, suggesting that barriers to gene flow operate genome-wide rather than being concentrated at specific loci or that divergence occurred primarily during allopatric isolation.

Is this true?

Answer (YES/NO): NO